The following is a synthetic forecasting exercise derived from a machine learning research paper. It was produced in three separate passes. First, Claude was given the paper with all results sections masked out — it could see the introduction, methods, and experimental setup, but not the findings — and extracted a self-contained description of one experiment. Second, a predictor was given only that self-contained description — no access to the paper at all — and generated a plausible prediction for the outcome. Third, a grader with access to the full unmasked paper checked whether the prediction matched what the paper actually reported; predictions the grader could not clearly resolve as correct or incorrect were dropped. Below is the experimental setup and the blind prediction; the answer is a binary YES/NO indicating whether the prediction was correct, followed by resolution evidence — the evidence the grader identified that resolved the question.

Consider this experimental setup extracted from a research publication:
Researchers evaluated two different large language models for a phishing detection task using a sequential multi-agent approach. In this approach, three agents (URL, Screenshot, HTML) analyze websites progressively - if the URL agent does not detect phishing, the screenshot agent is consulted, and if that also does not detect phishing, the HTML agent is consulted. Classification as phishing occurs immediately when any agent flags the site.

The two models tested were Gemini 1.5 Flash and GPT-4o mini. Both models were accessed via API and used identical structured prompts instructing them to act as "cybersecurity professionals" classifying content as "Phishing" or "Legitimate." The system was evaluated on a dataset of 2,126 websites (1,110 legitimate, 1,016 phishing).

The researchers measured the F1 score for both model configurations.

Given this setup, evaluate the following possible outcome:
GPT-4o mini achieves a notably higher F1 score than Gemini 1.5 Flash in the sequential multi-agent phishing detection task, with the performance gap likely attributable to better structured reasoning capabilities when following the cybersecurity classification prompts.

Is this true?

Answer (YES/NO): NO